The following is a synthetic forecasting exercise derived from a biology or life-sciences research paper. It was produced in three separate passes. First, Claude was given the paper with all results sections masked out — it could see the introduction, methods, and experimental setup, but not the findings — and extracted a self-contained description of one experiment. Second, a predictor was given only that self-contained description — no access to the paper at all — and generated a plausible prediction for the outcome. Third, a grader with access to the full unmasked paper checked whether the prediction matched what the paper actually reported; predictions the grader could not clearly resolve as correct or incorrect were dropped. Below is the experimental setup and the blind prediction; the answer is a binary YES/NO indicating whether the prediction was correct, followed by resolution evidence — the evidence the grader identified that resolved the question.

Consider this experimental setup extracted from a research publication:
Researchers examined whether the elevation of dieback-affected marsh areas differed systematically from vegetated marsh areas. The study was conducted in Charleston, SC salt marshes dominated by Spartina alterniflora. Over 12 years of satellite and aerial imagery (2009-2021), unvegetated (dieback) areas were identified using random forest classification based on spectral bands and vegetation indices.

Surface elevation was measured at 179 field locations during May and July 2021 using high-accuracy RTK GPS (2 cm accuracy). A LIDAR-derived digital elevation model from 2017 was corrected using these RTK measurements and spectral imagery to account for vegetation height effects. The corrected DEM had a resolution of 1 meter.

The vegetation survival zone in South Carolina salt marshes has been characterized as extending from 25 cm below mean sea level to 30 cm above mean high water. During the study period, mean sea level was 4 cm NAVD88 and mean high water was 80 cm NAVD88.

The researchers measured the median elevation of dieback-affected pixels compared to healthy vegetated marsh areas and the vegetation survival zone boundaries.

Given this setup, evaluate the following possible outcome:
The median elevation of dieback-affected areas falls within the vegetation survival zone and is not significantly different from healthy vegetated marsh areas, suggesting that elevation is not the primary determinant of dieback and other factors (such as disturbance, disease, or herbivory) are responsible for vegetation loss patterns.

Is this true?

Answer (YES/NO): NO